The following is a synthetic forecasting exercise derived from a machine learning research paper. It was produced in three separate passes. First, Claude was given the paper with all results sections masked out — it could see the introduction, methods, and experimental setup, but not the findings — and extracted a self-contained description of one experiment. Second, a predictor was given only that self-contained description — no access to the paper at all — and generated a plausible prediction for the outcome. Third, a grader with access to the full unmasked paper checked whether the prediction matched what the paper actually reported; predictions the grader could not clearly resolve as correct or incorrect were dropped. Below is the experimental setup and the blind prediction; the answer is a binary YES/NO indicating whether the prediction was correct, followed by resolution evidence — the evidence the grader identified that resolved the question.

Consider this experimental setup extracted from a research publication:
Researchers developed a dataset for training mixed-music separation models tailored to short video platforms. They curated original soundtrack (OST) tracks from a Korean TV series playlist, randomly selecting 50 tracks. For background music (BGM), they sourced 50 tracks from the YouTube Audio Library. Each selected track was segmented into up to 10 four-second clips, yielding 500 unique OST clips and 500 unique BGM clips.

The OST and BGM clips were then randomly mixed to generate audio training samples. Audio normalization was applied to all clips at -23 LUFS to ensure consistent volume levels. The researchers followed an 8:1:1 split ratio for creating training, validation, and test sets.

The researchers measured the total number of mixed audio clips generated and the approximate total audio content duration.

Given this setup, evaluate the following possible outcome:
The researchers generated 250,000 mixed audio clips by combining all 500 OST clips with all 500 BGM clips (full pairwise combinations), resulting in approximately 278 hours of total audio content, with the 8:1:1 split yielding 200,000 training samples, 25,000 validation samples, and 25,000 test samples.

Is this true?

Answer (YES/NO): NO